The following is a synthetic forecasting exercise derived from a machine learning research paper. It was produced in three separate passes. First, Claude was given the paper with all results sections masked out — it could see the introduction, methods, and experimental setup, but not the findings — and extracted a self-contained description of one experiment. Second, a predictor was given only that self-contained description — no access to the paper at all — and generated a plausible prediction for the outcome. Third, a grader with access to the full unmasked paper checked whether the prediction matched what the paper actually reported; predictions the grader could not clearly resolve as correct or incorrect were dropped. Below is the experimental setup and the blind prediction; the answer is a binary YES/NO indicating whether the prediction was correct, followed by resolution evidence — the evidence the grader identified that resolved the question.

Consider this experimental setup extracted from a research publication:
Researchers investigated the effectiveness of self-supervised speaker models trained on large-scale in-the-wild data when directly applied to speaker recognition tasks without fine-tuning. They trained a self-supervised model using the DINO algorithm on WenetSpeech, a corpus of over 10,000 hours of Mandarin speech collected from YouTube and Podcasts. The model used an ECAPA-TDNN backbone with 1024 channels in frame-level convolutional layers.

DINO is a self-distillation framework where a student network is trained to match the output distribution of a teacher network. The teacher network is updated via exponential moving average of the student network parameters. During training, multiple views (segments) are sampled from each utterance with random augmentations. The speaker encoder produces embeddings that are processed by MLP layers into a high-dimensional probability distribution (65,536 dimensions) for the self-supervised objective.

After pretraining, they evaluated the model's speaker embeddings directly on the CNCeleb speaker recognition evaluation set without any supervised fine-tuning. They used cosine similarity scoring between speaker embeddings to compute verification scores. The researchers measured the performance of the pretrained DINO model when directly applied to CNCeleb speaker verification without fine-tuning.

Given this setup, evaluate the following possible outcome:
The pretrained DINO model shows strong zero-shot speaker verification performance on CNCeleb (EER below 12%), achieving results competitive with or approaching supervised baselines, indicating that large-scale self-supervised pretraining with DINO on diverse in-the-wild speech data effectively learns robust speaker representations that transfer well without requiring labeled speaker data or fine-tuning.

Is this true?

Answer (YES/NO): NO